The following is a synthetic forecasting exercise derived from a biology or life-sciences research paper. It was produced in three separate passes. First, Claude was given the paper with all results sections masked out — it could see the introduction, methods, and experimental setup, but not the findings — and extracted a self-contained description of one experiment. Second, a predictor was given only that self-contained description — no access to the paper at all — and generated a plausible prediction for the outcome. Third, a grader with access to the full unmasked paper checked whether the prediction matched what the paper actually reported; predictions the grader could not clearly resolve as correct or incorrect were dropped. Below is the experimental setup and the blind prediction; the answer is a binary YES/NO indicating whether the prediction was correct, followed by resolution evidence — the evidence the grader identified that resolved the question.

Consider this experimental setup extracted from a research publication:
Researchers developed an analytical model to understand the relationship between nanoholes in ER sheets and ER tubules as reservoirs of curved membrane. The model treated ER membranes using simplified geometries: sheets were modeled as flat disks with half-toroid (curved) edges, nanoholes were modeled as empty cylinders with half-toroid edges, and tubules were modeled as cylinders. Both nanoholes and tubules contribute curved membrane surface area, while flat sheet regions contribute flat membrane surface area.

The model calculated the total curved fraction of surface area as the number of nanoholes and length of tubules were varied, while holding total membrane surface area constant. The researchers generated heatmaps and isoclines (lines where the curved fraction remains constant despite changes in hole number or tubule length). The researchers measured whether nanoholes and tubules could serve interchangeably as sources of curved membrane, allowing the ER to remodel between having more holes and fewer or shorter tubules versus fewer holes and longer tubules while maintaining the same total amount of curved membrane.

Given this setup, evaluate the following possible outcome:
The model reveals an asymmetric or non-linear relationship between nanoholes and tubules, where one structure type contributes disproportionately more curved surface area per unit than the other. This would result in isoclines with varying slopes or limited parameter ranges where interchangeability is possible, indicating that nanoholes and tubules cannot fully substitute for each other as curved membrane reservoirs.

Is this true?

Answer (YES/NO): NO